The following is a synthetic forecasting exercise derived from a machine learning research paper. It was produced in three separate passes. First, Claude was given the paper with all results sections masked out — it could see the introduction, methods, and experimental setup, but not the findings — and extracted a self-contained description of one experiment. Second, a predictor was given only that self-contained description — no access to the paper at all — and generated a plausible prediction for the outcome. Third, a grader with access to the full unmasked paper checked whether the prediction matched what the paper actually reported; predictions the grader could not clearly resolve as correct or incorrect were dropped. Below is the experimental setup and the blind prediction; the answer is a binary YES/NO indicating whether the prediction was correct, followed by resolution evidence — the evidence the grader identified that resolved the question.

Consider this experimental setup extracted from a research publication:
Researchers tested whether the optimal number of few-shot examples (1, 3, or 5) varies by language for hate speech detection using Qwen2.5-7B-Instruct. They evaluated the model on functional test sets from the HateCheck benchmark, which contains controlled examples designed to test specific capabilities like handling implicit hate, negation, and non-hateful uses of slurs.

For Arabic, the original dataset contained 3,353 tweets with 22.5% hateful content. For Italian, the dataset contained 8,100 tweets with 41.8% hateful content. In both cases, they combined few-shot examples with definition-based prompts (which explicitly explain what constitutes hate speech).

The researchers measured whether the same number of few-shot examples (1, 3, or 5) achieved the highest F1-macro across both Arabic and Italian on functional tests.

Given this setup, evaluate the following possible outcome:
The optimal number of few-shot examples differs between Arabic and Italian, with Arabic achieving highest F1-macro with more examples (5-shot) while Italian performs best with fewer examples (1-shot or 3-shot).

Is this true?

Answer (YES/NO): NO